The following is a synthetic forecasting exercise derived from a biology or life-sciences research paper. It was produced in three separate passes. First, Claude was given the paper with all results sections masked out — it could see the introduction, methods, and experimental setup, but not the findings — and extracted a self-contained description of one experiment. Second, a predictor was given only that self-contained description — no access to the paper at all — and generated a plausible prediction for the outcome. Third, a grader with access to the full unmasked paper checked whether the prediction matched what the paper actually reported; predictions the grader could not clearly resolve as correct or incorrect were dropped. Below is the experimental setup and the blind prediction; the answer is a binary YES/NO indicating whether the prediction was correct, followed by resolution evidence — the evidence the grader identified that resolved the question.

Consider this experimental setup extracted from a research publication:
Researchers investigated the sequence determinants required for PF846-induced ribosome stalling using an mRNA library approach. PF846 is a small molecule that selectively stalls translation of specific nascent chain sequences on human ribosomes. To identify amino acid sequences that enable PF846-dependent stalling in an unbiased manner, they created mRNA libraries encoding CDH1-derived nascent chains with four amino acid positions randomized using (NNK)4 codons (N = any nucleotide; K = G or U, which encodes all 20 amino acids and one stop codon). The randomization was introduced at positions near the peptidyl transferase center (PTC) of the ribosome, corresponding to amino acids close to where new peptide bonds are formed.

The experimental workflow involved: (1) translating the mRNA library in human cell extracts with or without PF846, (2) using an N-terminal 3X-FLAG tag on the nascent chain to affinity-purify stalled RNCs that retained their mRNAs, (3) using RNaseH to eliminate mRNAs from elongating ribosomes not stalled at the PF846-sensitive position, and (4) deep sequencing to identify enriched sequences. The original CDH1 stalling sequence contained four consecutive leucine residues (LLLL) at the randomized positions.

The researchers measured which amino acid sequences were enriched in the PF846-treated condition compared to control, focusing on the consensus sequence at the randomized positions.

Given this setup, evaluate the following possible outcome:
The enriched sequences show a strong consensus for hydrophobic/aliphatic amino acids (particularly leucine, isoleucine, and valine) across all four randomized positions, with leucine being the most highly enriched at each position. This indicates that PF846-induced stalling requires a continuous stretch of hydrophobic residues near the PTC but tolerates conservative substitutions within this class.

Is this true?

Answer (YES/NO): NO